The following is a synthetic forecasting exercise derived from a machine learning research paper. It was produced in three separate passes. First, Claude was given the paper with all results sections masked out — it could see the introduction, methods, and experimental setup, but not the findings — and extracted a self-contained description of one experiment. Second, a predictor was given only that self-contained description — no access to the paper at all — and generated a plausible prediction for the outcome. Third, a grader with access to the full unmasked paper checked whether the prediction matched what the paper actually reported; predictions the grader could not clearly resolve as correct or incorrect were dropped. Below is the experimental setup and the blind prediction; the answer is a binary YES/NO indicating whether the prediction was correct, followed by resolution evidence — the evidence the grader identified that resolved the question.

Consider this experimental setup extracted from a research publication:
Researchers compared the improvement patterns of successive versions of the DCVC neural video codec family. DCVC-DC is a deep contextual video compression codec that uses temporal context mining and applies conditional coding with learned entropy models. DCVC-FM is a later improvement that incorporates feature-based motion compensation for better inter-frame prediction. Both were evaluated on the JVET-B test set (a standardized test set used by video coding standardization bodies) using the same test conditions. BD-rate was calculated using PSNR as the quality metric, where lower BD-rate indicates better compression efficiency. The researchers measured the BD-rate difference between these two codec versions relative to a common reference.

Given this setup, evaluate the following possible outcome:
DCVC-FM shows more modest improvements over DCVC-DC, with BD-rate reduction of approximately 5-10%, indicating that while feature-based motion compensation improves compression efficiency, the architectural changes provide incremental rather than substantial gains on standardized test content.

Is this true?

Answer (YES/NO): NO